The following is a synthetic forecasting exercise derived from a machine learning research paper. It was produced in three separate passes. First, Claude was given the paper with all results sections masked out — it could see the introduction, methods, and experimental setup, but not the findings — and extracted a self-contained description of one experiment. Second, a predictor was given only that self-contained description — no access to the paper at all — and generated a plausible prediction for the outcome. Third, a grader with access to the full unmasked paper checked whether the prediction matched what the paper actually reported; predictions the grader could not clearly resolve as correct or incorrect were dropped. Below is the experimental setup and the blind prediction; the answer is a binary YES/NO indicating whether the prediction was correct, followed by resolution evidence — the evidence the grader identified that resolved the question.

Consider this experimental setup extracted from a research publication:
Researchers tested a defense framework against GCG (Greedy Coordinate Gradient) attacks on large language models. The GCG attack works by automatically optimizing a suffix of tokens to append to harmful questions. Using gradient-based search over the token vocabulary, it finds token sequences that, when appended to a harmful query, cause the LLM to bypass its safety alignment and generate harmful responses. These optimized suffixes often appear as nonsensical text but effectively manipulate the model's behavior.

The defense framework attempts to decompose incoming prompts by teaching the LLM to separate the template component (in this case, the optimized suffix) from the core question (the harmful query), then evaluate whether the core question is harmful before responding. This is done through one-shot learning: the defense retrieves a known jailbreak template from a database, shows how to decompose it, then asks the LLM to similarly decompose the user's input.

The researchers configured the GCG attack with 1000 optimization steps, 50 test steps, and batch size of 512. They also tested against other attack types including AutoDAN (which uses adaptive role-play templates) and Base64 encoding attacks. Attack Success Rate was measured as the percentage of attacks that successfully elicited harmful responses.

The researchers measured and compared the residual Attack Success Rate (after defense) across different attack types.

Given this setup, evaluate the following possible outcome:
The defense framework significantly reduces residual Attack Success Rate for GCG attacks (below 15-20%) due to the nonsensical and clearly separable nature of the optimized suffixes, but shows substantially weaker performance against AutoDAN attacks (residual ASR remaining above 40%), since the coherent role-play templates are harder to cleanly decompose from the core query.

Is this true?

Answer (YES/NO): NO